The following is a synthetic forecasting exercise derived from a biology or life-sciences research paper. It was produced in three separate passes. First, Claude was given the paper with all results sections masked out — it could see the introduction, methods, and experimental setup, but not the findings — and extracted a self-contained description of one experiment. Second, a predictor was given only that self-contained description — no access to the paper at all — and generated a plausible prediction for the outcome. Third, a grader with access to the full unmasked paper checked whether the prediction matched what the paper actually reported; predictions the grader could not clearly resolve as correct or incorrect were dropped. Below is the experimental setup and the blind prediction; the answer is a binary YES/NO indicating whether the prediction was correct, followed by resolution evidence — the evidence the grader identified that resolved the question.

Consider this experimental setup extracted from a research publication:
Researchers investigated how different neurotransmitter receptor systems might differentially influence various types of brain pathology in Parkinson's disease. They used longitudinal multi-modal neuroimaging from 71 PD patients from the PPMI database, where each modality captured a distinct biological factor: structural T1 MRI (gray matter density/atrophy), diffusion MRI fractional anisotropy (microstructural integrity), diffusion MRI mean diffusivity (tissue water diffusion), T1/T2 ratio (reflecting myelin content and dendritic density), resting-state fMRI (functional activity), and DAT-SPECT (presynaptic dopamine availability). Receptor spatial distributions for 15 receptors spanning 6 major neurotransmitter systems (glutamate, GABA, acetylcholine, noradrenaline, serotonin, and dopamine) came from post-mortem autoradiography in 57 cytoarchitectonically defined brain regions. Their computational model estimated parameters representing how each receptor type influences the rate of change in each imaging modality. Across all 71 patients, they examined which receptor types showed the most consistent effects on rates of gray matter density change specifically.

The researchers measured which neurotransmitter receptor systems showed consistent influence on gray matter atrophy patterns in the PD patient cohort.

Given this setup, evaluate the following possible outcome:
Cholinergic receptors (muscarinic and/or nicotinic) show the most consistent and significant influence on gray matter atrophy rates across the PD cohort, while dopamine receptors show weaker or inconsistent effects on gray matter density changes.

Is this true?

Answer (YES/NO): YES